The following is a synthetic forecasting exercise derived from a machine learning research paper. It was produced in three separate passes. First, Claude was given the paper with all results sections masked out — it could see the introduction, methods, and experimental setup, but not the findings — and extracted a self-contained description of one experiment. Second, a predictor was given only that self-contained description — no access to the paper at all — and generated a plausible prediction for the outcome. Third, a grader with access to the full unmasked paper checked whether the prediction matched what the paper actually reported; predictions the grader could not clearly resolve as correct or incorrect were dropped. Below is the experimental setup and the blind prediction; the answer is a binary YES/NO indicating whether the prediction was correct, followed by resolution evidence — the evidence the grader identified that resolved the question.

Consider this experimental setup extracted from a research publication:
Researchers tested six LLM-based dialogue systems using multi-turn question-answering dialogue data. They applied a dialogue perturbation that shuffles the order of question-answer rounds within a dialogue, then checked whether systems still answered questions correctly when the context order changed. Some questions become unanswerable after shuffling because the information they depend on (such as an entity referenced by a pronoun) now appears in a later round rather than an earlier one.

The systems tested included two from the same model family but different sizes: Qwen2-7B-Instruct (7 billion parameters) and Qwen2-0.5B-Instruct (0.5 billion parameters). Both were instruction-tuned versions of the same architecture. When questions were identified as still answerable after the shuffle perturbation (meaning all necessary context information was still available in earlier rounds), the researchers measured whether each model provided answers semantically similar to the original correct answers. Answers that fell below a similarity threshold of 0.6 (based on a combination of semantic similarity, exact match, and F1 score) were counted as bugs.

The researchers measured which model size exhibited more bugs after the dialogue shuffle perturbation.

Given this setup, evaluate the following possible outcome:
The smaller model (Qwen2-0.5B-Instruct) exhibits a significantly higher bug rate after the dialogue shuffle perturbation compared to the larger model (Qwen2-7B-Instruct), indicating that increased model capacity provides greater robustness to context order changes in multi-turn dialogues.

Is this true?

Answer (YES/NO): YES